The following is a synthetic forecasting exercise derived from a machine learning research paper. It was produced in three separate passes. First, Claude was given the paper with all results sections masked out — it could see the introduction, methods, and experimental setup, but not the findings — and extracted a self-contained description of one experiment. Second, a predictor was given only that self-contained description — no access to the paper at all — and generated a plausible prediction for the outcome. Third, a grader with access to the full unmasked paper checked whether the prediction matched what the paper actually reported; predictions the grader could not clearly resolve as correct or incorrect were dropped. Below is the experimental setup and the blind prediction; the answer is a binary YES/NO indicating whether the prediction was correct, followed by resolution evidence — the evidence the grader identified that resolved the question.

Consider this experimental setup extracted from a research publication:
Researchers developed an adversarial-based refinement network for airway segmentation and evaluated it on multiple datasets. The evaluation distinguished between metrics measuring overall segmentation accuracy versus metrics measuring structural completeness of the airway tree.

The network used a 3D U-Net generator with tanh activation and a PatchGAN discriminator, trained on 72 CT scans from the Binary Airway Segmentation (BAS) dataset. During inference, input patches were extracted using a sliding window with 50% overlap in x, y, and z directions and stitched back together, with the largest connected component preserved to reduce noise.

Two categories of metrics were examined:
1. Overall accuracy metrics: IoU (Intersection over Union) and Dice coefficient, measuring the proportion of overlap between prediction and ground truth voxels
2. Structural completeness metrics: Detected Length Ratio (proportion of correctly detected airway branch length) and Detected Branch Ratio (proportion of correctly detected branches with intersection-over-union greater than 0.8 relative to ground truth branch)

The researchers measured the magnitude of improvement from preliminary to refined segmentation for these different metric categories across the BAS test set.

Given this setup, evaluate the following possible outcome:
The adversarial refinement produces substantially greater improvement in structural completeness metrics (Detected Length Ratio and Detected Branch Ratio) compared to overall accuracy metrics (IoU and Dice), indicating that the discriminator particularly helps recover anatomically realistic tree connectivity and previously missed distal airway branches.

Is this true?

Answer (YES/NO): YES